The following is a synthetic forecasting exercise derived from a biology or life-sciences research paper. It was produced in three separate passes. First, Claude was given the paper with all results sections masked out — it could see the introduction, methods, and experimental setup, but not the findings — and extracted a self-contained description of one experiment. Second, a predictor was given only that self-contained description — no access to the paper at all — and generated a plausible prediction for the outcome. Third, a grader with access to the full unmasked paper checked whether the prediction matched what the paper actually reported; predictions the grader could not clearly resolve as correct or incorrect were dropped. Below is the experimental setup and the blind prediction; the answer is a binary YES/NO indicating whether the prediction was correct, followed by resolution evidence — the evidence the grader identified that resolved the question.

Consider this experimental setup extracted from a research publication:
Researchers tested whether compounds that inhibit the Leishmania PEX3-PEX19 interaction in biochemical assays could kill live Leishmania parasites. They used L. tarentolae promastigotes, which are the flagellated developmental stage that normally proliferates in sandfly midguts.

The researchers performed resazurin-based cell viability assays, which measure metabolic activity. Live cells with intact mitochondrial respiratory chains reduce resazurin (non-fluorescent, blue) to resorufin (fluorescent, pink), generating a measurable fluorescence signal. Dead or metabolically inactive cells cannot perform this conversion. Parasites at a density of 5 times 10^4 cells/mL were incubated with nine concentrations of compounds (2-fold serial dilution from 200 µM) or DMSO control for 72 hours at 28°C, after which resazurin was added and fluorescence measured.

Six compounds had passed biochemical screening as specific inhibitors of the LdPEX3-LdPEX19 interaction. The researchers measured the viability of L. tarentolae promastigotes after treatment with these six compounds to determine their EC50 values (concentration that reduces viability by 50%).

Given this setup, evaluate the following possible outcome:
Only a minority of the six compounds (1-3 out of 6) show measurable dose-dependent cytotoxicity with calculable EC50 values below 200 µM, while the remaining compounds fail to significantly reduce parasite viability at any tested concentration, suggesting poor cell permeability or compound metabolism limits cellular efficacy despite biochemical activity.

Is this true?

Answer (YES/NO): NO